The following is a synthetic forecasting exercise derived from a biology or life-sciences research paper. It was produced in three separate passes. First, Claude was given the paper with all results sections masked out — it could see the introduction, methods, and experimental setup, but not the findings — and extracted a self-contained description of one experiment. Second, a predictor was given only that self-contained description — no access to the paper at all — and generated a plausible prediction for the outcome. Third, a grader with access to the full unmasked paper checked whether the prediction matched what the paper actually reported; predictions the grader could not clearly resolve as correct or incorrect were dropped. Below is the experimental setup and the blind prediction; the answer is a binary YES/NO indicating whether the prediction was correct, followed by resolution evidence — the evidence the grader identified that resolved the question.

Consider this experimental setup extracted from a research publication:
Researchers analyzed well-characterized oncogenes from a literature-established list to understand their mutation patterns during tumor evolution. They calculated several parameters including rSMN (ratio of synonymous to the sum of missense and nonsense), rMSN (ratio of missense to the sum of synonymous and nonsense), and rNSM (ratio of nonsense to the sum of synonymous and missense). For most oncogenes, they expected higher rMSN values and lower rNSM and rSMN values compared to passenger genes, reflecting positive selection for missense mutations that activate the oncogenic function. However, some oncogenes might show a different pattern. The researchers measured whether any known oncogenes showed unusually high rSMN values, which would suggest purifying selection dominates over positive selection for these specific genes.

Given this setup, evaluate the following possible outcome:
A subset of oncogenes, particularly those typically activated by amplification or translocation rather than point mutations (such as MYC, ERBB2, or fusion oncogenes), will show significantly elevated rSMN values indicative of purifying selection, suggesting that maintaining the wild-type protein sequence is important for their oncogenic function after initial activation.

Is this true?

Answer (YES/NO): NO